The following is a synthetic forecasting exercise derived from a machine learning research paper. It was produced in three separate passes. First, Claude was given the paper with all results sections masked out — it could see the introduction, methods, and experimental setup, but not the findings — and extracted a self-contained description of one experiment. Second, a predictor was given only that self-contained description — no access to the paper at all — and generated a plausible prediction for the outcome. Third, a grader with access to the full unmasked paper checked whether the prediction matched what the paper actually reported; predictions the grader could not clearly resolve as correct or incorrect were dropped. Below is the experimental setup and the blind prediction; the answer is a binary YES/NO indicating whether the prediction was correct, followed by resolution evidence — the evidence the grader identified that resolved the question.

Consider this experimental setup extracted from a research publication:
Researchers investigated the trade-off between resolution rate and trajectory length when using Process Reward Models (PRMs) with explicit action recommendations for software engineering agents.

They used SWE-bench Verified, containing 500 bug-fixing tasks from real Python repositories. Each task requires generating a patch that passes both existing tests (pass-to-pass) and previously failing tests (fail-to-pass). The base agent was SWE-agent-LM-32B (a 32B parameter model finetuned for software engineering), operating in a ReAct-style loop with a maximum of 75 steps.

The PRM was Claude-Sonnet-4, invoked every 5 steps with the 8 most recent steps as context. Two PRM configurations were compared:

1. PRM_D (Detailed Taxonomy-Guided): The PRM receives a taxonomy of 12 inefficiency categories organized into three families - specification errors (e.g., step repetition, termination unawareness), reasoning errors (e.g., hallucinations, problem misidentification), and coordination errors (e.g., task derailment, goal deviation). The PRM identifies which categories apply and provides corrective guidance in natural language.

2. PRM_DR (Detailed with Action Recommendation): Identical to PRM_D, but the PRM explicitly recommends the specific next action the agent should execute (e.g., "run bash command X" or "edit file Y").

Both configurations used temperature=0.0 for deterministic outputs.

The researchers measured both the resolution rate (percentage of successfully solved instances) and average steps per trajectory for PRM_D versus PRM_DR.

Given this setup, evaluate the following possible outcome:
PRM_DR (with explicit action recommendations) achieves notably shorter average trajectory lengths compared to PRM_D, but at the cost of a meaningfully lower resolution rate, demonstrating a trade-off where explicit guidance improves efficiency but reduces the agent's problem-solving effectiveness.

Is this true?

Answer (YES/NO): YES